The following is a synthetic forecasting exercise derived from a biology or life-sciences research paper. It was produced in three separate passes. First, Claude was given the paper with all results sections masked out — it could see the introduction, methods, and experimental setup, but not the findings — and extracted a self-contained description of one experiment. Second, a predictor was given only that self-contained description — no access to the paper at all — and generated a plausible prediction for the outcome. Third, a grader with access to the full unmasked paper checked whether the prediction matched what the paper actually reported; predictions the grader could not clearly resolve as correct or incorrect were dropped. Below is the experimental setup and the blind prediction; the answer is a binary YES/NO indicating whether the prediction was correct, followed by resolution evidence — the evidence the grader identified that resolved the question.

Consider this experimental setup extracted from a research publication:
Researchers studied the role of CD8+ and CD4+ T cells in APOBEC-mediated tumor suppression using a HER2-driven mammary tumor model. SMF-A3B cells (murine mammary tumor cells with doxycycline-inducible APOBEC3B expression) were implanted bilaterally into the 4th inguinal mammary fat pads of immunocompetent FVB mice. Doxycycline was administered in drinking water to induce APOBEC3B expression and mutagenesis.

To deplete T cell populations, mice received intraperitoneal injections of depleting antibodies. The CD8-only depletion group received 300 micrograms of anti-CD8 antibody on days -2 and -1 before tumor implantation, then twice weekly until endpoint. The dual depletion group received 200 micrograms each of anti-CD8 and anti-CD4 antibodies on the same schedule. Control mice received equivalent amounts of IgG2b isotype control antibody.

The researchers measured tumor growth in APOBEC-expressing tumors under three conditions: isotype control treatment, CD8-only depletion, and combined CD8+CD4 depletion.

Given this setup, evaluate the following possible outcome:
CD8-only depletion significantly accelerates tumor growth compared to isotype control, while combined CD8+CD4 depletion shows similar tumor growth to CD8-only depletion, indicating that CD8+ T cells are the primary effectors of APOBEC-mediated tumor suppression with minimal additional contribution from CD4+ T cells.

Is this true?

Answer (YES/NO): NO